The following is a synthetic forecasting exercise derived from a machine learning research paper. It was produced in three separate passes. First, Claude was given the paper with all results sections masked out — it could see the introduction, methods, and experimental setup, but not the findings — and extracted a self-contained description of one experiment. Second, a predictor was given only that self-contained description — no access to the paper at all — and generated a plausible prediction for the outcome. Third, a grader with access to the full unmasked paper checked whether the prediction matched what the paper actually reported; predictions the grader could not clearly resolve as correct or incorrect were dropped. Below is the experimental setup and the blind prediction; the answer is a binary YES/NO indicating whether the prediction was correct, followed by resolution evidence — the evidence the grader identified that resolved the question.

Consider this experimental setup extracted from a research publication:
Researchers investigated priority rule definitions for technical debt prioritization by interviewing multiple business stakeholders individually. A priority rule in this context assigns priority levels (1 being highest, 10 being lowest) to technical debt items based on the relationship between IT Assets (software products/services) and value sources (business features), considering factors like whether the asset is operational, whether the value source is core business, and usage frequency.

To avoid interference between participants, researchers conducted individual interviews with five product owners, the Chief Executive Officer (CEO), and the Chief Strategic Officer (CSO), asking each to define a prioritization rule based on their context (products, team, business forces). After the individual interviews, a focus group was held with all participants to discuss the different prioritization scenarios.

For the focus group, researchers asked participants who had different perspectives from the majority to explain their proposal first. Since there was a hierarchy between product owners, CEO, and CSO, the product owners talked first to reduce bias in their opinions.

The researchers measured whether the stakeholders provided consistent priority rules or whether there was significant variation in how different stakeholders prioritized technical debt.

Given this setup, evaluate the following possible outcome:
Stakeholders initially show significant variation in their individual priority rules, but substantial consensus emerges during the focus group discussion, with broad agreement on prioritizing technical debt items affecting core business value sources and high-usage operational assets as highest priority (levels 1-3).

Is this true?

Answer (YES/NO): YES